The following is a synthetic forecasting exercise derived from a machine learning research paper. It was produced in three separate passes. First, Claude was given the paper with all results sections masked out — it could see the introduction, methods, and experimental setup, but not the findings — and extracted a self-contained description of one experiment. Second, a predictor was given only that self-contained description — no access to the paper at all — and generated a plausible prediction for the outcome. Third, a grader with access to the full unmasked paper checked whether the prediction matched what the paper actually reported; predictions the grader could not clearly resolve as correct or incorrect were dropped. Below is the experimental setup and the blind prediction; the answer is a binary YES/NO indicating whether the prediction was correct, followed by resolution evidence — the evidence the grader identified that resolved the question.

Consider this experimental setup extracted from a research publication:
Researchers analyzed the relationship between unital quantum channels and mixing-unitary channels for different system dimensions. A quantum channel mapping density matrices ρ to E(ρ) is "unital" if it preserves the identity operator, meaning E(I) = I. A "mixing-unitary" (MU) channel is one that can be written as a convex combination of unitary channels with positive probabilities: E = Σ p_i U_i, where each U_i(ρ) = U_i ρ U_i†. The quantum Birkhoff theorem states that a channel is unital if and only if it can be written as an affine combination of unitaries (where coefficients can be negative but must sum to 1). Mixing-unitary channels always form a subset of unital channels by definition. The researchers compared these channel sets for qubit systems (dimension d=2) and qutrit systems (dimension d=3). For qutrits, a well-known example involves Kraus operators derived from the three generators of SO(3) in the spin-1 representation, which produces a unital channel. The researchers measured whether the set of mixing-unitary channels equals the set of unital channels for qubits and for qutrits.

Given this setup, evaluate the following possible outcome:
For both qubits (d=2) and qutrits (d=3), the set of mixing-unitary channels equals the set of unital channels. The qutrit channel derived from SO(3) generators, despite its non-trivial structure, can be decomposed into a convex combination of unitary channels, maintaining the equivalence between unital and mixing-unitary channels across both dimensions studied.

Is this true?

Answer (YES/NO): NO